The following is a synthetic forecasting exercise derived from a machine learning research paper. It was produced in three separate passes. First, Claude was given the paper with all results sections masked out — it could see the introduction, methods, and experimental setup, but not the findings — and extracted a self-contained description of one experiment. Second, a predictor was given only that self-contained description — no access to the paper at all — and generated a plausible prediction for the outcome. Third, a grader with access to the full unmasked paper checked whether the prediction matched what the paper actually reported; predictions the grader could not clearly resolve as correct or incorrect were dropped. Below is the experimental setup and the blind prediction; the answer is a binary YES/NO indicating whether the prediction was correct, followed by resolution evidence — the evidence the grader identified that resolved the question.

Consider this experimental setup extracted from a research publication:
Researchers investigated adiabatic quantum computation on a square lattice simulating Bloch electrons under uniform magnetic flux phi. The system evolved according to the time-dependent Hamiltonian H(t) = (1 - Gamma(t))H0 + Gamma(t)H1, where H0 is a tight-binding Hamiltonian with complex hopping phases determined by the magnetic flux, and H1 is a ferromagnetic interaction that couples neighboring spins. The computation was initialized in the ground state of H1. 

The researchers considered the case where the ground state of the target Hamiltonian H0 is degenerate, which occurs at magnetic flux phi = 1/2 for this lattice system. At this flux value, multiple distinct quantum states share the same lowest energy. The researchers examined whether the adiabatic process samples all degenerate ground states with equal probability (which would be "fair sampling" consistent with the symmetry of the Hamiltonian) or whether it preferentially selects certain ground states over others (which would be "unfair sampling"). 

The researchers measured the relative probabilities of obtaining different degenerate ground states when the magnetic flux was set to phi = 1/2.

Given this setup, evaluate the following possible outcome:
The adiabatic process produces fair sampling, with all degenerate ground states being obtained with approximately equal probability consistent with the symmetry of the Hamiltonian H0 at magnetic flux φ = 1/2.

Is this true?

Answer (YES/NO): NO